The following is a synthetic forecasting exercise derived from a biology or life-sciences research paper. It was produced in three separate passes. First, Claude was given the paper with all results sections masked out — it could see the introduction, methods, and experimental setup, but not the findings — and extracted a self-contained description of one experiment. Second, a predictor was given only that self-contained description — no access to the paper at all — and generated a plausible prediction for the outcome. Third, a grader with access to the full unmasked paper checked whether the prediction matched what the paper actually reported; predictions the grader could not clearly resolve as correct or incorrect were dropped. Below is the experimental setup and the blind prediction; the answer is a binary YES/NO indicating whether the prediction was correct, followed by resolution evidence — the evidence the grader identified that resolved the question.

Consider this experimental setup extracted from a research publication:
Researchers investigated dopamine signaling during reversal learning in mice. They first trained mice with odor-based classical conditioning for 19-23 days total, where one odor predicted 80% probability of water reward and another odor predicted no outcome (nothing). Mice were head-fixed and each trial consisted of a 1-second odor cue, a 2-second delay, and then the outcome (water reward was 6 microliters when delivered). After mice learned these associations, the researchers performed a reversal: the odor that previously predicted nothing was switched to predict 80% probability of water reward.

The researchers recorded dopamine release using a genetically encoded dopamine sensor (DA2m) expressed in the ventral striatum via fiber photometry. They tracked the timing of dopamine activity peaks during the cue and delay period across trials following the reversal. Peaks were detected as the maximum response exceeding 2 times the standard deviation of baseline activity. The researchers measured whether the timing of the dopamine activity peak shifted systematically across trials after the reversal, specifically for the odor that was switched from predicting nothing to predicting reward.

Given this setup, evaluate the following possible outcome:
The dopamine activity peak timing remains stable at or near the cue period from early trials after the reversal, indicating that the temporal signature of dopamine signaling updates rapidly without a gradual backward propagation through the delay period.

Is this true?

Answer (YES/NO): NO